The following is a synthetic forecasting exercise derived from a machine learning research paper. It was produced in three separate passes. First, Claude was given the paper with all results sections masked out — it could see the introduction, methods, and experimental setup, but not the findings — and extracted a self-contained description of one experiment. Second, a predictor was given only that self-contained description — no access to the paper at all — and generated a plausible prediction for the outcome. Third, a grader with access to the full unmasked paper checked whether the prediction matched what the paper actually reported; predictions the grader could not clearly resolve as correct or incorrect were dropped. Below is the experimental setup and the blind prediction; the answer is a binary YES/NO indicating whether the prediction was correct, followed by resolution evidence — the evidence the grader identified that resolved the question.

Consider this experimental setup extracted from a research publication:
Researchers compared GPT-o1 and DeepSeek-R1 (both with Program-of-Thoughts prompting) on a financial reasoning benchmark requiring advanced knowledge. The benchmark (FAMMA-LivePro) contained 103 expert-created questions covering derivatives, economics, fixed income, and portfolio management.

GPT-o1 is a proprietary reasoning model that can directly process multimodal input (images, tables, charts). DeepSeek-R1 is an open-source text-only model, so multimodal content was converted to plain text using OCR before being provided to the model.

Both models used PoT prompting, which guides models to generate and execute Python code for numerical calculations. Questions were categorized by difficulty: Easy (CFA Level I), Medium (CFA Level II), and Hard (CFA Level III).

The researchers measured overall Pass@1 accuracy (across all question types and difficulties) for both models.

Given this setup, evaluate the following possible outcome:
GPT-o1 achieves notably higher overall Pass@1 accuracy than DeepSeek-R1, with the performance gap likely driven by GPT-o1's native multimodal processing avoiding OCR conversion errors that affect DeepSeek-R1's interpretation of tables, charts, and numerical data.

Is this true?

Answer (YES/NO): NO